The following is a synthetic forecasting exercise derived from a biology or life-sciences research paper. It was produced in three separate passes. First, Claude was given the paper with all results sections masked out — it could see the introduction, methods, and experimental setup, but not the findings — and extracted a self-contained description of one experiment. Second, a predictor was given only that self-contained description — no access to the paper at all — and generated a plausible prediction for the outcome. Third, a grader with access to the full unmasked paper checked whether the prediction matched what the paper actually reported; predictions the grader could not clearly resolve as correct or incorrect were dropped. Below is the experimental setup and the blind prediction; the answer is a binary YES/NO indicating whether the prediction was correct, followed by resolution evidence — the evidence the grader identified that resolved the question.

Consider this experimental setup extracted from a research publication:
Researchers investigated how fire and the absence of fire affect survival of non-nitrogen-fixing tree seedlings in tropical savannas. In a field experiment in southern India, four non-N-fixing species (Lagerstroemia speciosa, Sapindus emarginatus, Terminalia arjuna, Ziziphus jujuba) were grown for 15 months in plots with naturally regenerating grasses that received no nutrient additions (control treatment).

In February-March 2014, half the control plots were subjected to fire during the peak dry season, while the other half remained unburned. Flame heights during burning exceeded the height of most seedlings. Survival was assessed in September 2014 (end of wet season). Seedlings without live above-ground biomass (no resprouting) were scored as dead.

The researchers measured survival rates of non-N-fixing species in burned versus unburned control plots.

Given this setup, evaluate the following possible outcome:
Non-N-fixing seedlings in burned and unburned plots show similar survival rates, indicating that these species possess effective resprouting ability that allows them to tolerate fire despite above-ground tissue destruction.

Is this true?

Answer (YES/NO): NO